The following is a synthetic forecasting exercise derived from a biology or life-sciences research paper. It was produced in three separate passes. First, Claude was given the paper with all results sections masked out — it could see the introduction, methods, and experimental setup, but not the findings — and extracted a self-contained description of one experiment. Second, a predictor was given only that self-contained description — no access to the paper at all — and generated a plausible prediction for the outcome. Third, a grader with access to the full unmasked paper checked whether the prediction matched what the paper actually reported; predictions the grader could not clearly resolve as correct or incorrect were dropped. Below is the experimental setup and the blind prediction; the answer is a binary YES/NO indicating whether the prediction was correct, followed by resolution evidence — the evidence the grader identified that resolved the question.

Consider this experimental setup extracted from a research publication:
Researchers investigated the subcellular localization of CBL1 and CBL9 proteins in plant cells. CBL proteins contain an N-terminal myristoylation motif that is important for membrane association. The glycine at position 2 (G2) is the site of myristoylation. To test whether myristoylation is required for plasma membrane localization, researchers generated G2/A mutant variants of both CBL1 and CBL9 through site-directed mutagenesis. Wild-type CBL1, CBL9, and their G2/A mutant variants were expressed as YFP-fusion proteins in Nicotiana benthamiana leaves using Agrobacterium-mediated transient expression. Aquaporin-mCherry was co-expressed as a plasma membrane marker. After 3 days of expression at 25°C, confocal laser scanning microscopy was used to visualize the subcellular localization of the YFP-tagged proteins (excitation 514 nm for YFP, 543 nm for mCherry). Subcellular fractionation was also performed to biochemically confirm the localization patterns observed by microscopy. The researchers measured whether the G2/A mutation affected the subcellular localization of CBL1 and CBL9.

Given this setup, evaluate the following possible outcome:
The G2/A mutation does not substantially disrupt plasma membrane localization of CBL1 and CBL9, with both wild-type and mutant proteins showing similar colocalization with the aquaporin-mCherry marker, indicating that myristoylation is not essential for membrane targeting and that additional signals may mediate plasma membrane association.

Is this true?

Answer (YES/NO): NO